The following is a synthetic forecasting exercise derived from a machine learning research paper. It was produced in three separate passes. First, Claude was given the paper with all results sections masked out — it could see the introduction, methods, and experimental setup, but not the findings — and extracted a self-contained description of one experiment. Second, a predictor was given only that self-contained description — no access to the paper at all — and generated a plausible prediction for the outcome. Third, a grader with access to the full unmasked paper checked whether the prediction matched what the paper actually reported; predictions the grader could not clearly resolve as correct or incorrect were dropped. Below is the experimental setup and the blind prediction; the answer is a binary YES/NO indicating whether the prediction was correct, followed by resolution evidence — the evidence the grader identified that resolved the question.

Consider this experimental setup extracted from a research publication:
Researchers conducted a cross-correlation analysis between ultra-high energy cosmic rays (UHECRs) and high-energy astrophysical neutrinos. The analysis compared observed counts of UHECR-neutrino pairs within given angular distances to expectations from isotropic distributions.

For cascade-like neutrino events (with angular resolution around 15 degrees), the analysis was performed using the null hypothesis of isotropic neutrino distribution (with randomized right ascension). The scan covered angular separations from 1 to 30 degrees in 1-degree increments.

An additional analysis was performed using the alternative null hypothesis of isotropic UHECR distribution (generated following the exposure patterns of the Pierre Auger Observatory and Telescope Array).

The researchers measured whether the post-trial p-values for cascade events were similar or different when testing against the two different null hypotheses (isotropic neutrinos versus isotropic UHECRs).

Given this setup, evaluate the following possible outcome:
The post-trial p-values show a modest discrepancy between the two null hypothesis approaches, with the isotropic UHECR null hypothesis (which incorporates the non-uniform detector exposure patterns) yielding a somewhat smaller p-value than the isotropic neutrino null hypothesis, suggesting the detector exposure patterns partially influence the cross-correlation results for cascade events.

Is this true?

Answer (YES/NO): NO